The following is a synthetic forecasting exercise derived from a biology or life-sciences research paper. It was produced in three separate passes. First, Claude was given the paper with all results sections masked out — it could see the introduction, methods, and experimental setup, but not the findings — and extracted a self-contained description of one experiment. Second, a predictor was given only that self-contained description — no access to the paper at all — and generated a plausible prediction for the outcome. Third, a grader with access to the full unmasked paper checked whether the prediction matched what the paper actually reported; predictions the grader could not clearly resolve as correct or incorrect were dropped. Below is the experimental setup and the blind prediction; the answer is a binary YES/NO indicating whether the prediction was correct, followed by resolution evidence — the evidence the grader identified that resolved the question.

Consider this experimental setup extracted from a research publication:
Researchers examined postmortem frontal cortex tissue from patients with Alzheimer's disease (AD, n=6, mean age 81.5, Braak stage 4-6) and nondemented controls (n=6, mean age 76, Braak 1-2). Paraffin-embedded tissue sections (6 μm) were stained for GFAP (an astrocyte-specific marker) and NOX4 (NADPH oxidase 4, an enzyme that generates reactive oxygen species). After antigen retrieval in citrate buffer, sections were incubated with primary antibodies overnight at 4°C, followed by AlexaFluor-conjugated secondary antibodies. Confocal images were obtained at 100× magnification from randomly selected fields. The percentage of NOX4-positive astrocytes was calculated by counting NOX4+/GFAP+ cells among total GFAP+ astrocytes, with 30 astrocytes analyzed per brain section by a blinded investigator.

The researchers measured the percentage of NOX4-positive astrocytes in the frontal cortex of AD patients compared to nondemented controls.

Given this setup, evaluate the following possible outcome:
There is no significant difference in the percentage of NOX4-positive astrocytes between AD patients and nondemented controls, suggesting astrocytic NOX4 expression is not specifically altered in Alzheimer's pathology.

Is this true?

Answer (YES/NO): NO